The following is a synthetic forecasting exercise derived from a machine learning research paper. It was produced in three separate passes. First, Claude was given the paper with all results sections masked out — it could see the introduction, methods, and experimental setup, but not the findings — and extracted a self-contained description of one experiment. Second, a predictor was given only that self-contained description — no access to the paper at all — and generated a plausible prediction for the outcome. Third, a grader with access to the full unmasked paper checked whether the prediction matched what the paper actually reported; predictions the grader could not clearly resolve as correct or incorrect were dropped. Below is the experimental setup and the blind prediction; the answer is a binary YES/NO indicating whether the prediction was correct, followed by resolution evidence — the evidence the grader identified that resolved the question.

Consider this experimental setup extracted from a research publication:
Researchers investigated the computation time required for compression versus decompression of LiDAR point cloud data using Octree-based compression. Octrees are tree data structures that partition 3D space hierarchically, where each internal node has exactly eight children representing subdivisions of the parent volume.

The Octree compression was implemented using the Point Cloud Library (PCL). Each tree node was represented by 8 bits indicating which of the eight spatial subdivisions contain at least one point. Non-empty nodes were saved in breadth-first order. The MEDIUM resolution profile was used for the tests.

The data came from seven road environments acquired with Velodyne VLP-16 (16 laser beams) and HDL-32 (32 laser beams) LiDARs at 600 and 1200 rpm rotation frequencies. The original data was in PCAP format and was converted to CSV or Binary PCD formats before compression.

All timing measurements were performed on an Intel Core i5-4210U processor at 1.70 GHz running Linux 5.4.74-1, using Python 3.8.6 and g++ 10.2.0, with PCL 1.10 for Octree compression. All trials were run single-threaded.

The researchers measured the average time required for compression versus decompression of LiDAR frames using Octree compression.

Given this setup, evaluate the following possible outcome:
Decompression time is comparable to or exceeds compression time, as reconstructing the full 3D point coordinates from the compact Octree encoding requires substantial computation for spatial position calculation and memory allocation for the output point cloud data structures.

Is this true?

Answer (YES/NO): NO